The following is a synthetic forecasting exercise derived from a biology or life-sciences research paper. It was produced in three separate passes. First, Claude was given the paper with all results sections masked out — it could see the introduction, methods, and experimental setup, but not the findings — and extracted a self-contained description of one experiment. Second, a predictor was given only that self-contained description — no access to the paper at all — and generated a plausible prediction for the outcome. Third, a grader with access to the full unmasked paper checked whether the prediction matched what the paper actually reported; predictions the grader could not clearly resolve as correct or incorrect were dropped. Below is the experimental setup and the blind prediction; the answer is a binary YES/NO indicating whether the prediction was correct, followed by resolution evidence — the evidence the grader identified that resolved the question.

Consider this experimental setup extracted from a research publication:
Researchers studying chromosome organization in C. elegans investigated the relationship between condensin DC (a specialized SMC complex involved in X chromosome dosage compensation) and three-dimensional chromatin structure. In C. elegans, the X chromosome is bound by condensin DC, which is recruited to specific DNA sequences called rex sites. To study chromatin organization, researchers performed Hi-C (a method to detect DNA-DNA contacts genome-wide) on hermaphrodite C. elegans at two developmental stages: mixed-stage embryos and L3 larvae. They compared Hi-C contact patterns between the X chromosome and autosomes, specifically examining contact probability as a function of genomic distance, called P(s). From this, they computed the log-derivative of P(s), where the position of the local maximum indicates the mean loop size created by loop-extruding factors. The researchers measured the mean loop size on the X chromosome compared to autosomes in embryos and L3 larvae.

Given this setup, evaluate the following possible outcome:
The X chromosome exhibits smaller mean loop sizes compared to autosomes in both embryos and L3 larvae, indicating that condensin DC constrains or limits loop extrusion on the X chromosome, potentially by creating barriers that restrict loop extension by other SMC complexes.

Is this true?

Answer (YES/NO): NO